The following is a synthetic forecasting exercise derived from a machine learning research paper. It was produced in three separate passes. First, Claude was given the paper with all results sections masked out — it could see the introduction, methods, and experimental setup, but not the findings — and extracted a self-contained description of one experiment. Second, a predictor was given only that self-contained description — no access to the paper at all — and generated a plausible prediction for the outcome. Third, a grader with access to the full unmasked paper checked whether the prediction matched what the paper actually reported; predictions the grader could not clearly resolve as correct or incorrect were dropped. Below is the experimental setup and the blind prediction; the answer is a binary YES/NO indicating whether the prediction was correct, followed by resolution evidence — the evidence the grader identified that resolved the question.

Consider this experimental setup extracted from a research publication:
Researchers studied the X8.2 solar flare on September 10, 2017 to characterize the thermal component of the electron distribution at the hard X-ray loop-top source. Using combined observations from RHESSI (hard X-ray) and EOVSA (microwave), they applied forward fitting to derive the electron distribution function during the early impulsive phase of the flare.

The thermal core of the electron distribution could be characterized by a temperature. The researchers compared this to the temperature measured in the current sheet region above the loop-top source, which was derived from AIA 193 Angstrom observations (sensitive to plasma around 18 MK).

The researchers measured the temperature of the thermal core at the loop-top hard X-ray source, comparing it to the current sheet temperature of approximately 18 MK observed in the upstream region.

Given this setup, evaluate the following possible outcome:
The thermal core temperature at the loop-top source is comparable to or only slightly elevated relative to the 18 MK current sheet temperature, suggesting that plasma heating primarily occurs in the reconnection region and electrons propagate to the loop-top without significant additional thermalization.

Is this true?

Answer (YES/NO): NO